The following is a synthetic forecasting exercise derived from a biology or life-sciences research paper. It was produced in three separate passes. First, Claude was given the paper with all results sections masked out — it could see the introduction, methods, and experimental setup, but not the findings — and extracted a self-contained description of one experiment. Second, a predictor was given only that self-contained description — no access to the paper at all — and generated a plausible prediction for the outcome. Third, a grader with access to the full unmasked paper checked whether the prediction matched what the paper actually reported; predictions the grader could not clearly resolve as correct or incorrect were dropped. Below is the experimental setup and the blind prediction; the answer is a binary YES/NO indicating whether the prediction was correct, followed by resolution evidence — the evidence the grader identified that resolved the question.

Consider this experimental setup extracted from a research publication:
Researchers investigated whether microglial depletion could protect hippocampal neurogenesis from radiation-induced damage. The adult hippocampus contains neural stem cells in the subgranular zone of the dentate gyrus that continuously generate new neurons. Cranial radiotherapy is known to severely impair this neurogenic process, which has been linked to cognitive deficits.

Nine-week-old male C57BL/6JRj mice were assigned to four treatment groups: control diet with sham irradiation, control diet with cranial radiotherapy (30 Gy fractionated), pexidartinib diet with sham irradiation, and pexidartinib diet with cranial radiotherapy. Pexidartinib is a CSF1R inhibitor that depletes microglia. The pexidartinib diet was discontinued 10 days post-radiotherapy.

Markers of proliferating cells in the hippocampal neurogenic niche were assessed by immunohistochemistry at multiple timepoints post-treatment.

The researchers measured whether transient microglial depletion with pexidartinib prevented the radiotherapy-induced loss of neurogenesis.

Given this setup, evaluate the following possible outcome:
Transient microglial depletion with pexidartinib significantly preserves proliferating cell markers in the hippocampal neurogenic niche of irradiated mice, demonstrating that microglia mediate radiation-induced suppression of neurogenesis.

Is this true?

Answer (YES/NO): NO